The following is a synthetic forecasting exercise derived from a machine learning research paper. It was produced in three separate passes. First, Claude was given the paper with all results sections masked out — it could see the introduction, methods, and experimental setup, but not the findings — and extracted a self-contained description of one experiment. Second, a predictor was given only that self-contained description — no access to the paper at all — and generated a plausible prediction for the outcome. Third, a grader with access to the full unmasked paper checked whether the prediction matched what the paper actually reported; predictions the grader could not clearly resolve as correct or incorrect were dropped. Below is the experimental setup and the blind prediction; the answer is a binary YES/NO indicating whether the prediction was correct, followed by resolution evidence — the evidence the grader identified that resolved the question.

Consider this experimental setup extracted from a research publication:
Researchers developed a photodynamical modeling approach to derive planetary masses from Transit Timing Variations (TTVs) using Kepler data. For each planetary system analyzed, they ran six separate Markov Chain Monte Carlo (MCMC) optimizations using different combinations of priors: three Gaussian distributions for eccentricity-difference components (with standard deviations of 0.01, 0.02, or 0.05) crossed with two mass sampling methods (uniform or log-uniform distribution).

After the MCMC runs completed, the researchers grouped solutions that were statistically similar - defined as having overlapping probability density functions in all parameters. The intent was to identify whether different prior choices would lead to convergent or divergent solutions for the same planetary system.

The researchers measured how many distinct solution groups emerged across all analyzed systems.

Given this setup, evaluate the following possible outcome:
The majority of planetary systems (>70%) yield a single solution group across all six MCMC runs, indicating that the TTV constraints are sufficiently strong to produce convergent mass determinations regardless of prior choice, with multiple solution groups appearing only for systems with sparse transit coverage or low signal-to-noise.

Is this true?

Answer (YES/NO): NO